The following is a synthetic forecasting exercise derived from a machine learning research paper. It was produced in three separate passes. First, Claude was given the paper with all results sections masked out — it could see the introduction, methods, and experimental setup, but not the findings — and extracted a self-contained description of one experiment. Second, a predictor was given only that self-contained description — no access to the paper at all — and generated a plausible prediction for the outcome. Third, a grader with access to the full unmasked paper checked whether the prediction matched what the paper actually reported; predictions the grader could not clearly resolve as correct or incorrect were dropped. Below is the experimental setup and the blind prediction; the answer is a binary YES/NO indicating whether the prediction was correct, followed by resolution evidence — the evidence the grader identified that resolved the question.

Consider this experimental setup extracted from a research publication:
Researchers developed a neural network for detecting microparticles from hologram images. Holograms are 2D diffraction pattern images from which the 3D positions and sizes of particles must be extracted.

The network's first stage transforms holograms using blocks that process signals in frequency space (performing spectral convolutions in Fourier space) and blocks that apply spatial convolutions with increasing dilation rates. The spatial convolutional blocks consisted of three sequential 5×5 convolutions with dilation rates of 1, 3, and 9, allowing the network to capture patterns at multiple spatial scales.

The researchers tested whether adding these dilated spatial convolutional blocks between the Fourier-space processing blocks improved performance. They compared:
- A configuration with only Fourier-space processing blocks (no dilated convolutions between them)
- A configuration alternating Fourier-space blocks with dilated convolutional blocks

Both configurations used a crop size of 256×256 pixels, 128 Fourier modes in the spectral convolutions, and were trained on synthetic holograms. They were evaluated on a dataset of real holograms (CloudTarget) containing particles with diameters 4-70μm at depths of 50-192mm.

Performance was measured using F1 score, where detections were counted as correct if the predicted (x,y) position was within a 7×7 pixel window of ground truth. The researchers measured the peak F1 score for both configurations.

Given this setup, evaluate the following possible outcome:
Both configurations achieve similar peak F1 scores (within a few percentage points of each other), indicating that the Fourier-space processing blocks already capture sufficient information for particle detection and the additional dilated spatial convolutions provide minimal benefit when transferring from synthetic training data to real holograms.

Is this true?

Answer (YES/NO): NO